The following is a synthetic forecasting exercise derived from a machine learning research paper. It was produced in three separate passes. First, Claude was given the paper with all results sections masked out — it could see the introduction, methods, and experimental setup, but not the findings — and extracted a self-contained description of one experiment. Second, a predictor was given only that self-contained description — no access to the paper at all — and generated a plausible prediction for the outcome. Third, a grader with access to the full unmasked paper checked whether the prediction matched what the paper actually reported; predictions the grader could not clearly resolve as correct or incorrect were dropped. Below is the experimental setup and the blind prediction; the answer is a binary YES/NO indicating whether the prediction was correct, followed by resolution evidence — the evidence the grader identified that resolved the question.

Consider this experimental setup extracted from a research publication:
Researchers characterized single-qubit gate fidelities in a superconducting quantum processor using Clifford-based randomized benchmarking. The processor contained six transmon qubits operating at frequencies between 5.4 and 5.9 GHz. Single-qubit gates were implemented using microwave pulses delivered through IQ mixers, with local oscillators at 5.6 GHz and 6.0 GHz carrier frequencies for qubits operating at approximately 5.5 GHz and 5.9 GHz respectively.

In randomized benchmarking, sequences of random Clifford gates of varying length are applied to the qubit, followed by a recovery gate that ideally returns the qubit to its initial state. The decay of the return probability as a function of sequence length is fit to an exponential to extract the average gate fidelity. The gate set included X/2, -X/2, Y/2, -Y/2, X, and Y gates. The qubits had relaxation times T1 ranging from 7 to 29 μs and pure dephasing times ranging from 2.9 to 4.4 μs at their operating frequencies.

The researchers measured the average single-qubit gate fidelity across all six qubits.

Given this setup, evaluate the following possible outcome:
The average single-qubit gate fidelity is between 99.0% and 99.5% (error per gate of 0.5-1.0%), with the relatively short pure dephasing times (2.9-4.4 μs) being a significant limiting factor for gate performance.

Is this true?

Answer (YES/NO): NO